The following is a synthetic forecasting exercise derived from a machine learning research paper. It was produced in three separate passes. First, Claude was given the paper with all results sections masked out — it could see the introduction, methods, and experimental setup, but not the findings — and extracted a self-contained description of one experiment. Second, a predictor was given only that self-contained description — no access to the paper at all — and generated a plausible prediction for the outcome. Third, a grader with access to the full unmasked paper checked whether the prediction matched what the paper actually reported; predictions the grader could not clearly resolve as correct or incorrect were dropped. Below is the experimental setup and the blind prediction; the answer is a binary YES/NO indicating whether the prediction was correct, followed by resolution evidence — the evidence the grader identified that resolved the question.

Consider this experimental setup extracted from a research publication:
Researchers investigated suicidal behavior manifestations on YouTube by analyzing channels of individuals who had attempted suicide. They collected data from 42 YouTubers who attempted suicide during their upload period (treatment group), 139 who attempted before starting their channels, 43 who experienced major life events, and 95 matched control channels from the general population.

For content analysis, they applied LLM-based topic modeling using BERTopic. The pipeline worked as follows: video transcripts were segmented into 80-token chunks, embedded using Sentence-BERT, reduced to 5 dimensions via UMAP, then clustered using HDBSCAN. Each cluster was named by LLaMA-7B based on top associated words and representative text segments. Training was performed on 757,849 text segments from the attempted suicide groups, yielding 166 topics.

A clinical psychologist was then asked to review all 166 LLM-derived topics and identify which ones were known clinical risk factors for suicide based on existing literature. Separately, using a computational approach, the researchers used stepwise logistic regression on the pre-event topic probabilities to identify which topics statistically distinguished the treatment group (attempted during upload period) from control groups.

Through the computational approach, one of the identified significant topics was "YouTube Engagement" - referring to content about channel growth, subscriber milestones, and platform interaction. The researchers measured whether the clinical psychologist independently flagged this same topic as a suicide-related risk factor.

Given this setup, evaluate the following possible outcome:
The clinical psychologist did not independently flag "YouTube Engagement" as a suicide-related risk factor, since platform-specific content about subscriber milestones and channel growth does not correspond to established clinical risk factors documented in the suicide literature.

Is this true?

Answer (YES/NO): YES